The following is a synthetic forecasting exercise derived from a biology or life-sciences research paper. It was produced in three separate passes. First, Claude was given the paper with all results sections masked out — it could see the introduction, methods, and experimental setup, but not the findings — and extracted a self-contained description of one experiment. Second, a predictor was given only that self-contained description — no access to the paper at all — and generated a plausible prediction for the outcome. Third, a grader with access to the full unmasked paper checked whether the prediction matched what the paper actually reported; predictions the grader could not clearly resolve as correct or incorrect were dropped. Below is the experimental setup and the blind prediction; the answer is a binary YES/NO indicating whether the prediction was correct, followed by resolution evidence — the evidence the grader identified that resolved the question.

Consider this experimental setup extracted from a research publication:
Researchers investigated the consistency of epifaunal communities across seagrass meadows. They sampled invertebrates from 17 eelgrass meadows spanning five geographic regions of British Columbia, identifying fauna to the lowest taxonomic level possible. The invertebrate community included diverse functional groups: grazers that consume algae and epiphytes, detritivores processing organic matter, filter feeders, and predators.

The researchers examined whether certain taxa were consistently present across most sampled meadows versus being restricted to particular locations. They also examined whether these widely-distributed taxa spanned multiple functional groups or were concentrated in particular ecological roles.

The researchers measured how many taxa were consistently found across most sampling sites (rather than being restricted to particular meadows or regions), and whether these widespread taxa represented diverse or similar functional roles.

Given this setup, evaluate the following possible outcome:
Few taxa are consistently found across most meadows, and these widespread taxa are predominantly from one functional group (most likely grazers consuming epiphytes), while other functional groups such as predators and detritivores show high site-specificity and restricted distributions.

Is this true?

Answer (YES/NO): NO